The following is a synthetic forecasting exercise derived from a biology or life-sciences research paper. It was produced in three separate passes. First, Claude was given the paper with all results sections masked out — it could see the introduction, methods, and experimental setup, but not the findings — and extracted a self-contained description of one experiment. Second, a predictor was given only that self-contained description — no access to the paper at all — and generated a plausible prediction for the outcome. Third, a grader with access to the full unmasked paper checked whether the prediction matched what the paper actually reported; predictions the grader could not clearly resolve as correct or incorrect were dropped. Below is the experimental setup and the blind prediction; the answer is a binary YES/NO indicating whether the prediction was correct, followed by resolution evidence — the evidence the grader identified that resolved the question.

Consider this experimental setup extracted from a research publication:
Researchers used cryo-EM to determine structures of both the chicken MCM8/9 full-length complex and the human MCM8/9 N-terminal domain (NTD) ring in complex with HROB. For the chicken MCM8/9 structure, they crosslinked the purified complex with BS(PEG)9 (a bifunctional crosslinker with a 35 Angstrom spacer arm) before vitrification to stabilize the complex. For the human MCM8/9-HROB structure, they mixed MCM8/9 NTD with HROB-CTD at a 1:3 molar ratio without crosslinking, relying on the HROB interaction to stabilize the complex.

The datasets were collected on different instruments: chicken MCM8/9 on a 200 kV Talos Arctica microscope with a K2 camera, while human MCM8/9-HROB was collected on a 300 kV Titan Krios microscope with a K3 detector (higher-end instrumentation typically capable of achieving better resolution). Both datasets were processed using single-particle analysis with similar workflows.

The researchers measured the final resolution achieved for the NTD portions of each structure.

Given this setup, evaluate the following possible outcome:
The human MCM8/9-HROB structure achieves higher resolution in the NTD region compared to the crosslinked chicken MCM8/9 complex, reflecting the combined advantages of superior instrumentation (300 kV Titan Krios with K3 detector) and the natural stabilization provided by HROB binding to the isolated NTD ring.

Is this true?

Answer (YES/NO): NO